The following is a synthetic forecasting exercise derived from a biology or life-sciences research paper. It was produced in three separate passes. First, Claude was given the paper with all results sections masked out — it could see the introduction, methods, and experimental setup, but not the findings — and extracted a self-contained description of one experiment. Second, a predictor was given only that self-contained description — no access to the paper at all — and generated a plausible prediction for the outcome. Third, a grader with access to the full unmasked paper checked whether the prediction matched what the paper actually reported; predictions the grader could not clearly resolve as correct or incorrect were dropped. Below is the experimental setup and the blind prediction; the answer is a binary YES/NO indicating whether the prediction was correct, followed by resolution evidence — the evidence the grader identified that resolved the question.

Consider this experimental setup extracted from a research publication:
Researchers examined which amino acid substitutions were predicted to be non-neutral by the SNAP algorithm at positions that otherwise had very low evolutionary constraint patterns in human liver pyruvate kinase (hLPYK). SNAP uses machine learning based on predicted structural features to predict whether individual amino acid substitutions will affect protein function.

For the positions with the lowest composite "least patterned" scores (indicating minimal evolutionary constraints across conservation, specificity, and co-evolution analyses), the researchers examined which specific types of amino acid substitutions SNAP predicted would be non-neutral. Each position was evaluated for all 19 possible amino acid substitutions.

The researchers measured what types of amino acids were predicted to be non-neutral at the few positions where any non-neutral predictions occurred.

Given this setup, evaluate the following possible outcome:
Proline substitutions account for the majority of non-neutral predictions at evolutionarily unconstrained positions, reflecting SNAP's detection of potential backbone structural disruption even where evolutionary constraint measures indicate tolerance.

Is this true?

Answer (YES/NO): NO